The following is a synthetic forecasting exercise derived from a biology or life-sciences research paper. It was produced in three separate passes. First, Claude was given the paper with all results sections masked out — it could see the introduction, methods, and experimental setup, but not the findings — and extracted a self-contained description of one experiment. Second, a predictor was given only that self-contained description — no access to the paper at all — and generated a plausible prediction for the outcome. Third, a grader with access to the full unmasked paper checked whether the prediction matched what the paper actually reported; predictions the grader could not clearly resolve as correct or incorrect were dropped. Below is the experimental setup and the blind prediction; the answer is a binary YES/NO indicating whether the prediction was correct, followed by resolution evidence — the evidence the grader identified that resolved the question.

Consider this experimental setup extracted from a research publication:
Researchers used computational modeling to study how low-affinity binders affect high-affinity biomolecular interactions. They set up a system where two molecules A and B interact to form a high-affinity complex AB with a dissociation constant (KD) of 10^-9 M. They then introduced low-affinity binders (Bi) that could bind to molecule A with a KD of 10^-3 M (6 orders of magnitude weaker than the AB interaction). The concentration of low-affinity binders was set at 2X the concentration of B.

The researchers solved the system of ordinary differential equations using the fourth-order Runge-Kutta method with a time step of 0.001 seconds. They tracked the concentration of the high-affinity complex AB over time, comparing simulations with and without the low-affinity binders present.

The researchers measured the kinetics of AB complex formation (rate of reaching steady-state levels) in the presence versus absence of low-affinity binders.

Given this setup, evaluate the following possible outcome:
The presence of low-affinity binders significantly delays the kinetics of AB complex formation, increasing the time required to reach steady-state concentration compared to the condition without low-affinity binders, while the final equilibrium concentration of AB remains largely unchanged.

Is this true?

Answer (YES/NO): YES